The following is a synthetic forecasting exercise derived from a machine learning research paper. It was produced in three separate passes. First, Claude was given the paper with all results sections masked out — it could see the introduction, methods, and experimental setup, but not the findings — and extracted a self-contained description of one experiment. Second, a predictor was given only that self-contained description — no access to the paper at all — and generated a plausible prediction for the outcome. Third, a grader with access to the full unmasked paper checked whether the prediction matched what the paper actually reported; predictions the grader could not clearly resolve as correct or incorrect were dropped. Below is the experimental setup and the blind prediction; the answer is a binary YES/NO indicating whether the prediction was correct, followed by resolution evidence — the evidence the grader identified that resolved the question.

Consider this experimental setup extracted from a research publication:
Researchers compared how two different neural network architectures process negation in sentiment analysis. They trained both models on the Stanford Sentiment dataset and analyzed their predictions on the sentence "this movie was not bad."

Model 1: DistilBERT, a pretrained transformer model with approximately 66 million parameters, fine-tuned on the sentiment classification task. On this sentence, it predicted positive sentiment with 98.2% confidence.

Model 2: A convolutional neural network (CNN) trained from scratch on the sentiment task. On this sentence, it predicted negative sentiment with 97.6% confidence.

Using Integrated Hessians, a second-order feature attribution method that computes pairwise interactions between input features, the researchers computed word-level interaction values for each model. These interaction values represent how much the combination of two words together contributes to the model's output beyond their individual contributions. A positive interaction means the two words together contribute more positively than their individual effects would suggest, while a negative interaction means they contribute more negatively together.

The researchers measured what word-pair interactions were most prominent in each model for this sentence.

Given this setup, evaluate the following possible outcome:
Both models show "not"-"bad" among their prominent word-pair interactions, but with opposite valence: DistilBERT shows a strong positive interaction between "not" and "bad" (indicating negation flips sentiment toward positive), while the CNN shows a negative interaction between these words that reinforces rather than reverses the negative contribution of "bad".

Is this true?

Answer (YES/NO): NO